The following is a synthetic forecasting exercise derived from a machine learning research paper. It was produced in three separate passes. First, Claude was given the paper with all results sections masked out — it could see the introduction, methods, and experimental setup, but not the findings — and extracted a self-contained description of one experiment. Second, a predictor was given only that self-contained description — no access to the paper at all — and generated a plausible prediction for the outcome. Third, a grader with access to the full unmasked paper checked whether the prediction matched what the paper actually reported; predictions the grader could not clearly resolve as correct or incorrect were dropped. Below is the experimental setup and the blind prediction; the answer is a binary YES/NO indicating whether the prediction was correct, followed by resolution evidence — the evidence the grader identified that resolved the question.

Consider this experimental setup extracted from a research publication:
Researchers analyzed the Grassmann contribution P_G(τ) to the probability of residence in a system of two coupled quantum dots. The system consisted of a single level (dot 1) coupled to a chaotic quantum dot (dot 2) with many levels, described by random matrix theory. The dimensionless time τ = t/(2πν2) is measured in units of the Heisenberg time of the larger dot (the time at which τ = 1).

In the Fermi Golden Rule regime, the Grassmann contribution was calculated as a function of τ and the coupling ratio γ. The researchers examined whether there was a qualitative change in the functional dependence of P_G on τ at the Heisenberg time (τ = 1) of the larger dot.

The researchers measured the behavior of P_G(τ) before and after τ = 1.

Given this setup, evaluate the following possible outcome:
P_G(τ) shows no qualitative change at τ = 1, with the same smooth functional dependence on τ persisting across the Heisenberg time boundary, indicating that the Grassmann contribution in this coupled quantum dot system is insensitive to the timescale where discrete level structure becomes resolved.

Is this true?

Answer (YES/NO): NO